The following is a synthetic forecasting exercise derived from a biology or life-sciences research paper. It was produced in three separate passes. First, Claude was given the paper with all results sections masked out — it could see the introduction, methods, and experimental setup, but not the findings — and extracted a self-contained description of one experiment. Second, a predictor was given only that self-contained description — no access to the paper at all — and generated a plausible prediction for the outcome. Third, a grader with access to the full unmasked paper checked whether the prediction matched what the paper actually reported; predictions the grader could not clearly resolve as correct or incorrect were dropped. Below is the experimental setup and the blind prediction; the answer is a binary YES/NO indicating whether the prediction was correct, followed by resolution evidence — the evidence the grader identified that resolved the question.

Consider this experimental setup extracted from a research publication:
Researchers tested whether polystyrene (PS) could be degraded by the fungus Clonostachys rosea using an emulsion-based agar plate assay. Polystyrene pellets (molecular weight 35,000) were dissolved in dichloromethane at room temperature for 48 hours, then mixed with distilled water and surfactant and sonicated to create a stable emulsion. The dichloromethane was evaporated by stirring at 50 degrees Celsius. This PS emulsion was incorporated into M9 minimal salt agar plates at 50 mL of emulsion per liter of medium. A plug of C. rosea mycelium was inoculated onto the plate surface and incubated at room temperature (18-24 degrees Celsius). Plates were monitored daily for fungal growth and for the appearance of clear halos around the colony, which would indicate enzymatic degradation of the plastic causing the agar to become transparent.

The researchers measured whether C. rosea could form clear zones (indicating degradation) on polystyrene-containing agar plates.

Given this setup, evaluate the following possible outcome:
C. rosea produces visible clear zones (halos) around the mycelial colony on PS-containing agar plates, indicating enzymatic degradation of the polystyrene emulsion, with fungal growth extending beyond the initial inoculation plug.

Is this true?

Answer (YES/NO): NO